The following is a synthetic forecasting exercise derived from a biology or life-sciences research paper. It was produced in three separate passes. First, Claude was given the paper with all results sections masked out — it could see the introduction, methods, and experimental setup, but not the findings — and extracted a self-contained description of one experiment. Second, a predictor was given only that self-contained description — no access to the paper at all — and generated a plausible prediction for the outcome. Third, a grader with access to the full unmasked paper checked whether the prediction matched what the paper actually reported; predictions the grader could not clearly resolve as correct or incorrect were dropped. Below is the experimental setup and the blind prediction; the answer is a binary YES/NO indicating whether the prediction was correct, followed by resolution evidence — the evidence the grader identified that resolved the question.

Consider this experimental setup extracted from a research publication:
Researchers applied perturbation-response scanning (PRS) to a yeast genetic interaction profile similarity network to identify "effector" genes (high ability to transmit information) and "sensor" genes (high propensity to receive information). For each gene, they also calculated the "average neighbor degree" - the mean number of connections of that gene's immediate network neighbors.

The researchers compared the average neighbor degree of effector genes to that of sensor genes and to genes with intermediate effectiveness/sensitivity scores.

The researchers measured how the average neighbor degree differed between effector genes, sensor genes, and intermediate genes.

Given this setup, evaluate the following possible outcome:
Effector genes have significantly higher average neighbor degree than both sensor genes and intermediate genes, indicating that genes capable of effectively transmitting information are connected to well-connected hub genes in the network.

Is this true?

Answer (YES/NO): YES